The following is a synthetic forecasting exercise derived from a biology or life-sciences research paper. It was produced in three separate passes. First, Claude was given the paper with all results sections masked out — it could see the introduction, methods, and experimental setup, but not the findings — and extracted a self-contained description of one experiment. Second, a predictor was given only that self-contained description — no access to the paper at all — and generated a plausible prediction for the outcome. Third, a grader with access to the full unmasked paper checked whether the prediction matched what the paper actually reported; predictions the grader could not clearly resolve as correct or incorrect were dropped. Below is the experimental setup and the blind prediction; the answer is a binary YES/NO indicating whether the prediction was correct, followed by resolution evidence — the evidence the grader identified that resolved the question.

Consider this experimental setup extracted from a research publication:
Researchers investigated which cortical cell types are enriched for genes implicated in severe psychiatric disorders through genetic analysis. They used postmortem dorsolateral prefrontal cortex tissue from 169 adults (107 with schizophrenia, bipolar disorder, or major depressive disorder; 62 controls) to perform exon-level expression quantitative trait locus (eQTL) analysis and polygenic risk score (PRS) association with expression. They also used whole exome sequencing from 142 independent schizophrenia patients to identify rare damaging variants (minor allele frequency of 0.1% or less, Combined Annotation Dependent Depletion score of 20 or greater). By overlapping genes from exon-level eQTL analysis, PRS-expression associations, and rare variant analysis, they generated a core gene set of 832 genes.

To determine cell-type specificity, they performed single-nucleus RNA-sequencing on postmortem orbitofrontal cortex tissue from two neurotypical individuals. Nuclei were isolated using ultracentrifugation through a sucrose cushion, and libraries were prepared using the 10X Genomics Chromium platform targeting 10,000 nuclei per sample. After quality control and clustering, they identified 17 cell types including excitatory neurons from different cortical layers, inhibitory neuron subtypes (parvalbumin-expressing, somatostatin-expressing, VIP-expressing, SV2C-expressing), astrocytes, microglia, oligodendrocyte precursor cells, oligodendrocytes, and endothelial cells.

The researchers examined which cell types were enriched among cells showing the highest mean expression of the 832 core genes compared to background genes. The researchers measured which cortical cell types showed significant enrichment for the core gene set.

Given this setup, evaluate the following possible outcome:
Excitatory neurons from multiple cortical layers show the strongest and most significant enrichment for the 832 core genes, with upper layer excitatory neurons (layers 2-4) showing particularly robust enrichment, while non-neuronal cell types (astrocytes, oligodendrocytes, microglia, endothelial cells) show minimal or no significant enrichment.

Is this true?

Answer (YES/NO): NO